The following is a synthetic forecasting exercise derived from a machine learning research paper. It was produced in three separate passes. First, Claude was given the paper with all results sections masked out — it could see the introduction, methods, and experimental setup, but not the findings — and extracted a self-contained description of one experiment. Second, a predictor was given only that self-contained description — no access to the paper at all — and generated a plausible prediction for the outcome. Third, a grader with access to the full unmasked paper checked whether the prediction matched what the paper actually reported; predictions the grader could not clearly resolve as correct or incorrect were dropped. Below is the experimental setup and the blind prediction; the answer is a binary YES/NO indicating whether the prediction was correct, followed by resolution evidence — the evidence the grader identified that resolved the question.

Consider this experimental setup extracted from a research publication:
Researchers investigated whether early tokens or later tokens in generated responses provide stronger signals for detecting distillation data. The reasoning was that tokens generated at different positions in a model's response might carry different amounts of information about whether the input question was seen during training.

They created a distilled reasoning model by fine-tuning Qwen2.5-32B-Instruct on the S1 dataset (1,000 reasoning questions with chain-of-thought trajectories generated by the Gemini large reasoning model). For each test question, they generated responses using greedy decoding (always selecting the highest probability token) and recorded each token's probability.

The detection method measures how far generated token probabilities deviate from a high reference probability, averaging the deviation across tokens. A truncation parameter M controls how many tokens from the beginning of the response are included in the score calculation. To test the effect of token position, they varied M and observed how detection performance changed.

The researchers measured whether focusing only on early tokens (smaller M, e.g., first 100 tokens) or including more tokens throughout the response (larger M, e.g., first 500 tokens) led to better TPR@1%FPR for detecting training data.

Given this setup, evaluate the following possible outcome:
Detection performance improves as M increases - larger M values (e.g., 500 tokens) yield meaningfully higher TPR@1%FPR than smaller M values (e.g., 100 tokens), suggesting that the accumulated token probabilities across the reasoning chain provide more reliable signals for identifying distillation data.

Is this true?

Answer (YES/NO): NO